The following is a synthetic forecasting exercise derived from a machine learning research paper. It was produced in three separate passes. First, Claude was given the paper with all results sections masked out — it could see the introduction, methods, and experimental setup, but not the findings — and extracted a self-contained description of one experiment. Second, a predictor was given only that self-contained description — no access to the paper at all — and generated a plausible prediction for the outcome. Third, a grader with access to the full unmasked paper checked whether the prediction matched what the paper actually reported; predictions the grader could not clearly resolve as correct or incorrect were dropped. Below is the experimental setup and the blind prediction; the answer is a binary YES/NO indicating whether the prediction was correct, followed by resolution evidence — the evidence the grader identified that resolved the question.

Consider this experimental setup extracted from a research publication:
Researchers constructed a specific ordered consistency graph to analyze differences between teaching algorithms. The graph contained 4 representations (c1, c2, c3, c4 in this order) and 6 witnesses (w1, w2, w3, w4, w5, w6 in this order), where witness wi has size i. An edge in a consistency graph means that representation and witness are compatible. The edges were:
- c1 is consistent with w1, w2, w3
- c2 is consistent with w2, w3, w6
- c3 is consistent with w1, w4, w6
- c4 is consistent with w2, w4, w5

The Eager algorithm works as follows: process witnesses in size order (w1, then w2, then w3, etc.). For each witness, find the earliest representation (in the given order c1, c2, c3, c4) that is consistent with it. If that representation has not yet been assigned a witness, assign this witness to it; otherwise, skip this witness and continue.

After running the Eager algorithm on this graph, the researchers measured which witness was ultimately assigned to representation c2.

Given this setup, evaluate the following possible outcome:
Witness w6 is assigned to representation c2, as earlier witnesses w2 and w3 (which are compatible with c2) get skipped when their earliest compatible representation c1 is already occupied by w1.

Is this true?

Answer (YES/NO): YES